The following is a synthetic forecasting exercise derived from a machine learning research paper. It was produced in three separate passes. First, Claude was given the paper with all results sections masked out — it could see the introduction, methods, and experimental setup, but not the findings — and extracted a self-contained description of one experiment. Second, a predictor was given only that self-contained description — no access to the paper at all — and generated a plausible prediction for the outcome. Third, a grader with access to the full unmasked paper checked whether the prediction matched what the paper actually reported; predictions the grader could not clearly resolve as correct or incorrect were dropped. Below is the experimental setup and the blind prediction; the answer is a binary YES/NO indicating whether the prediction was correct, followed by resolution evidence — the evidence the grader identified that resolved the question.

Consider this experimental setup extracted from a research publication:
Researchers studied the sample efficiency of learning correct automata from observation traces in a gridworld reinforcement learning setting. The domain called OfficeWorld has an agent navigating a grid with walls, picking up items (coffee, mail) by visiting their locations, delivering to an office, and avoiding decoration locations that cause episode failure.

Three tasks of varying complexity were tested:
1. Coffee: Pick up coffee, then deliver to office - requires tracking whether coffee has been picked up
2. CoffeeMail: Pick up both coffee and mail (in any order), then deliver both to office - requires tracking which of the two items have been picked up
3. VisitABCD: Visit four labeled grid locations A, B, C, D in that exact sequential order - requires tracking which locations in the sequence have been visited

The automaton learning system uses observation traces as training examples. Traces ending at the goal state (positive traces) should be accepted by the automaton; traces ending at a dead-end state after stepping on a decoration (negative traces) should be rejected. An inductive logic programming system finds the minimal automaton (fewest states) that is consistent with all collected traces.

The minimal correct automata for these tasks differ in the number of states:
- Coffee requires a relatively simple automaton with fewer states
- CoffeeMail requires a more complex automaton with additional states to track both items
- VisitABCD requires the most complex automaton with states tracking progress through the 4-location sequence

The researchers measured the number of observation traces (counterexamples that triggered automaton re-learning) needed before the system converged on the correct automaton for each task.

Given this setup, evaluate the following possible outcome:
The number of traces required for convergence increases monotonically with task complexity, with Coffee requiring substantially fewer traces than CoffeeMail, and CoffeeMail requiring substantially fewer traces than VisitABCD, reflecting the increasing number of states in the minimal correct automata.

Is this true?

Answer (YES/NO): NO